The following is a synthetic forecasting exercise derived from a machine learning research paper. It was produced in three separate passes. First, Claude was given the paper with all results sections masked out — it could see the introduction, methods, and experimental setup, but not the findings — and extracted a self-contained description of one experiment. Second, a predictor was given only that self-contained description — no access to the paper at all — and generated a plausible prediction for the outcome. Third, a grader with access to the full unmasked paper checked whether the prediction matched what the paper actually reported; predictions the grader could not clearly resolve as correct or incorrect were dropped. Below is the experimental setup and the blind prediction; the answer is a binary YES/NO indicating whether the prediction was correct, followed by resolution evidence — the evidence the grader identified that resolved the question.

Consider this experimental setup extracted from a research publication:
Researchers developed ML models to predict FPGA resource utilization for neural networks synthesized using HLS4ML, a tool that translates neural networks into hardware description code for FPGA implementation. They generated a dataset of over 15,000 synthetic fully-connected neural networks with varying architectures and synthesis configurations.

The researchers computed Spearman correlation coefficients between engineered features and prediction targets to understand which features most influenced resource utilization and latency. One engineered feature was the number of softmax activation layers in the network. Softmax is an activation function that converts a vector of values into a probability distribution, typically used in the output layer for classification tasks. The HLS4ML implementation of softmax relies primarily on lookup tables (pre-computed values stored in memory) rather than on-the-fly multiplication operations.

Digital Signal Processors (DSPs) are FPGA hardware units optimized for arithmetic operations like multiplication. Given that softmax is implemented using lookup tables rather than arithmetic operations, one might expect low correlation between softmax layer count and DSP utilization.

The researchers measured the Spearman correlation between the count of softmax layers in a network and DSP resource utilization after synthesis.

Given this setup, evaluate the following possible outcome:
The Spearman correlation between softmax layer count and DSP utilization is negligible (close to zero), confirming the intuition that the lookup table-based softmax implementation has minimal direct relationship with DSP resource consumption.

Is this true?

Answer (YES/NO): NO